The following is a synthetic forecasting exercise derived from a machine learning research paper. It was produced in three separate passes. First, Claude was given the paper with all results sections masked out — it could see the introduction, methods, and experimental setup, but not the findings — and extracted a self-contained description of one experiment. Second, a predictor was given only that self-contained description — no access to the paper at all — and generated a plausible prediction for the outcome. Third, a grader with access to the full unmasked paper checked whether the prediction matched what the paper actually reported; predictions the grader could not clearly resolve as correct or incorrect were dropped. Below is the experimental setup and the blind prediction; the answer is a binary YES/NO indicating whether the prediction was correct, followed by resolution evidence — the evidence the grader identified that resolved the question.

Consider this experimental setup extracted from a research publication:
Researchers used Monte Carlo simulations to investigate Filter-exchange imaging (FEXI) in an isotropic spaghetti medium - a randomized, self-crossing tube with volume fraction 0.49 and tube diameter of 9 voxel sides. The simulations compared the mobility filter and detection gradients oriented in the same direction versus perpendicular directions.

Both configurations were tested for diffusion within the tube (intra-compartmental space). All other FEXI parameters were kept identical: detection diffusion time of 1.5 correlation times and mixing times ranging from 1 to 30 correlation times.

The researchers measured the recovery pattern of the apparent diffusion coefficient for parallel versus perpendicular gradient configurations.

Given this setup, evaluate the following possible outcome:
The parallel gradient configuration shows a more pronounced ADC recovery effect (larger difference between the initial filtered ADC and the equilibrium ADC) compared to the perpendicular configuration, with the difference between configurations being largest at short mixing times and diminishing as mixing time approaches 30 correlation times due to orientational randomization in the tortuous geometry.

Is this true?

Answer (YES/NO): NO